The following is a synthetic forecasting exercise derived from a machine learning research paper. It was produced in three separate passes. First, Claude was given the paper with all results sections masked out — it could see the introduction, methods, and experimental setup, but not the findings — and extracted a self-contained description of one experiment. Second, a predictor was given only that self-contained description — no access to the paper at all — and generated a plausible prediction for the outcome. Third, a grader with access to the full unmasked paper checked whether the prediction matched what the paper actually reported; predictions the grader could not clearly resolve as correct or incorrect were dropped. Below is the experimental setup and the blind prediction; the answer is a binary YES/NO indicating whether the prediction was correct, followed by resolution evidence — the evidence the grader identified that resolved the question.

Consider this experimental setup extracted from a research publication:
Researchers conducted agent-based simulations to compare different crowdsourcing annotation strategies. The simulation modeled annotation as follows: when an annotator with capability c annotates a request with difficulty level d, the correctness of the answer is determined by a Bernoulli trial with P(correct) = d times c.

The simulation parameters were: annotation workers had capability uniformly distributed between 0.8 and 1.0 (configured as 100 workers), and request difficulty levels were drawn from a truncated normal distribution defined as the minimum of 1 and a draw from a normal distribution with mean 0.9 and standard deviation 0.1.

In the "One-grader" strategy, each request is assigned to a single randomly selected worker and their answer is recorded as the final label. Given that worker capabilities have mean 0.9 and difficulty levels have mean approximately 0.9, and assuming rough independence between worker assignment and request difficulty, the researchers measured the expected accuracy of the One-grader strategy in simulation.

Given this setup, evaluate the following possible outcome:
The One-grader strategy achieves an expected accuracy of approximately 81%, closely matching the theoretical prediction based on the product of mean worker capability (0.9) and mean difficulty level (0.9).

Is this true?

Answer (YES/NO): YES